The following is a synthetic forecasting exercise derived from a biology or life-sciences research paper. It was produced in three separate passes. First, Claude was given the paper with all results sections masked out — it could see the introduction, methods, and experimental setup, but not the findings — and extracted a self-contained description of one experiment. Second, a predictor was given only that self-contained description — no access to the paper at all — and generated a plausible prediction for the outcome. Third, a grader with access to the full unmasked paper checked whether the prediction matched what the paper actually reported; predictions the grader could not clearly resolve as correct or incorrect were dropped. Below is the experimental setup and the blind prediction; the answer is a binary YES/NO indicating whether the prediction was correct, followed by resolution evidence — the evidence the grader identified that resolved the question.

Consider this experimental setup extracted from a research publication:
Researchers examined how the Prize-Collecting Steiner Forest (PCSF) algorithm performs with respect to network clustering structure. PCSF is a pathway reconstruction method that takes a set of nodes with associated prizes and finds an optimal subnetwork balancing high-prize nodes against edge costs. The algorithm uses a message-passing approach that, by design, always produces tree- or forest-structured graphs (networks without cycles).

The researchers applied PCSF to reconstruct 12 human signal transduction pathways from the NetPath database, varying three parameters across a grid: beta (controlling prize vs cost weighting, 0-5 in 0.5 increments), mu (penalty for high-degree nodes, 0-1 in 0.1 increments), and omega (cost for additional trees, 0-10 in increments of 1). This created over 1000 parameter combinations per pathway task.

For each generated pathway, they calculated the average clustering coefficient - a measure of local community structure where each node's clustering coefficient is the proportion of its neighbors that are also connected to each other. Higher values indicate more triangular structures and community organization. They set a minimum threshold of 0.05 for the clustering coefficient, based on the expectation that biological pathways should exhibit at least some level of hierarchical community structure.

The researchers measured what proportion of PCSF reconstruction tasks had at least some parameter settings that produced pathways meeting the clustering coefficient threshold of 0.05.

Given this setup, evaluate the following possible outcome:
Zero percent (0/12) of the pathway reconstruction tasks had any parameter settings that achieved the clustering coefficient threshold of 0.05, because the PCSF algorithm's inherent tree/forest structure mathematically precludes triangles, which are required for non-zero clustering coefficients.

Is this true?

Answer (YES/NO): NO